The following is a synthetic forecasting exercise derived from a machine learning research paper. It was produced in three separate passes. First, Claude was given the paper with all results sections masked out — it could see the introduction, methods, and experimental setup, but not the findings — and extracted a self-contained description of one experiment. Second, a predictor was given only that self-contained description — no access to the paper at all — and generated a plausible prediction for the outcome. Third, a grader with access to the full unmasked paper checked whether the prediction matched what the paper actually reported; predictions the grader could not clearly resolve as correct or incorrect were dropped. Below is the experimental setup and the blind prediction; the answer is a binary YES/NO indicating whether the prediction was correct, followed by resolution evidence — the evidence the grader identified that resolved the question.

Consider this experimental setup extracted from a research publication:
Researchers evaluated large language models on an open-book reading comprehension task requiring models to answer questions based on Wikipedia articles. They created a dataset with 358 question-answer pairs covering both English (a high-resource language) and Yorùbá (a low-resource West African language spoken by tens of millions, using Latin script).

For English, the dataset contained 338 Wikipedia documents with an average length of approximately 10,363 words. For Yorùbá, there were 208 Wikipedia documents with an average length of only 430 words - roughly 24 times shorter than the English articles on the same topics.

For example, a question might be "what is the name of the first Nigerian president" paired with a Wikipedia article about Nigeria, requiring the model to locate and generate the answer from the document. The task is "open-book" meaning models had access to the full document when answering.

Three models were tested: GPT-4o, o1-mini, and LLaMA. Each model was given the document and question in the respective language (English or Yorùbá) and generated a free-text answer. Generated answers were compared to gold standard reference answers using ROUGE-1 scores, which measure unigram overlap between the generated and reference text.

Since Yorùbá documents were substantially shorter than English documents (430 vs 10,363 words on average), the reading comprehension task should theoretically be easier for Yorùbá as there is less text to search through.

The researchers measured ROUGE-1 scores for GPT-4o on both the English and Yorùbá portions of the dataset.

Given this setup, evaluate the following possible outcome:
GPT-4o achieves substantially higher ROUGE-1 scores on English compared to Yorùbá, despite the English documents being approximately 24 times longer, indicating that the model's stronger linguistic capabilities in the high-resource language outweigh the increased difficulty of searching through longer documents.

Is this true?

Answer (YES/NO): YES